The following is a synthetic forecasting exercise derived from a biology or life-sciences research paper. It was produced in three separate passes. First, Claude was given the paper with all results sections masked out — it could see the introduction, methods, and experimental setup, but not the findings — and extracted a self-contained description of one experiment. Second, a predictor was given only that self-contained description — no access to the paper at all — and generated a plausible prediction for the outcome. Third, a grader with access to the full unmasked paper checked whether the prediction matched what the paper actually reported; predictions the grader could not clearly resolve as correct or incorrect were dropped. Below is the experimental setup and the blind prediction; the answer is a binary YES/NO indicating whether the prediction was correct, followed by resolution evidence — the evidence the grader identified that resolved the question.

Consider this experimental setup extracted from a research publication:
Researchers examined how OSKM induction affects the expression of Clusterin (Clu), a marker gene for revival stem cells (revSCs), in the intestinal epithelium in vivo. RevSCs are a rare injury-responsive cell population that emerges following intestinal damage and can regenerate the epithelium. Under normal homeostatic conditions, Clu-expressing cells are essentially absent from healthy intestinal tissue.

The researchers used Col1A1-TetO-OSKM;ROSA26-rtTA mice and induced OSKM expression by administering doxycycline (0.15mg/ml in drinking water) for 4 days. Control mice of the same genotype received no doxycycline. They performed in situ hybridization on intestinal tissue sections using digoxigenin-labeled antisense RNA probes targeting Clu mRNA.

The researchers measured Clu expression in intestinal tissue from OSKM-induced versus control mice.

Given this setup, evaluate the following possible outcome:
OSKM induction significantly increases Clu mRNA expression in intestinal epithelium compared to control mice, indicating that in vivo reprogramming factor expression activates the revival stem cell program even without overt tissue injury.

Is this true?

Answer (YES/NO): YES